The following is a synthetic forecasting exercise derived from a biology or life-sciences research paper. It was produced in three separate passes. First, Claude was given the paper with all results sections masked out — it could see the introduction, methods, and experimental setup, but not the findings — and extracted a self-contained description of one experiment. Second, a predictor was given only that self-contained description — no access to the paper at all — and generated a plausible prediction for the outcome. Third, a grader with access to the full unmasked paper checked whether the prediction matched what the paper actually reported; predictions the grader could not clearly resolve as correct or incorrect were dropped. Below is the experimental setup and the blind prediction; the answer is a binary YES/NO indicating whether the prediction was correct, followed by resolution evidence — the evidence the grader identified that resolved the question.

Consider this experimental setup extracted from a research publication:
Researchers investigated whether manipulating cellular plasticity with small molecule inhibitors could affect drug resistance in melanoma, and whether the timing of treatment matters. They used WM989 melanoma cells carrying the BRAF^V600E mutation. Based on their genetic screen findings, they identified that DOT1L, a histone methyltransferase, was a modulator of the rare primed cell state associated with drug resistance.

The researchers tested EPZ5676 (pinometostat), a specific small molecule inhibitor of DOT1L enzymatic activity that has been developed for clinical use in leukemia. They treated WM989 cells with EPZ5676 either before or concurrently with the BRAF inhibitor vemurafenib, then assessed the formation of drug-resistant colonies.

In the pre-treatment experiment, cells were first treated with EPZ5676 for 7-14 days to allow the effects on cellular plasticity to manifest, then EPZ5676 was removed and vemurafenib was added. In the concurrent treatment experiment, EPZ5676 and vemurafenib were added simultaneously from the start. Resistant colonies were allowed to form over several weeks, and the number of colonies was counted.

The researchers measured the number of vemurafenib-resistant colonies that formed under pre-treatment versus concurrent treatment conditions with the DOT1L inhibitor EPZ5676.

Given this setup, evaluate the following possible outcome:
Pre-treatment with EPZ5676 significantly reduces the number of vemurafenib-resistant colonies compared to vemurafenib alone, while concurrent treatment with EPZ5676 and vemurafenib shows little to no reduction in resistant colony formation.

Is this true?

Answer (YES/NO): NO